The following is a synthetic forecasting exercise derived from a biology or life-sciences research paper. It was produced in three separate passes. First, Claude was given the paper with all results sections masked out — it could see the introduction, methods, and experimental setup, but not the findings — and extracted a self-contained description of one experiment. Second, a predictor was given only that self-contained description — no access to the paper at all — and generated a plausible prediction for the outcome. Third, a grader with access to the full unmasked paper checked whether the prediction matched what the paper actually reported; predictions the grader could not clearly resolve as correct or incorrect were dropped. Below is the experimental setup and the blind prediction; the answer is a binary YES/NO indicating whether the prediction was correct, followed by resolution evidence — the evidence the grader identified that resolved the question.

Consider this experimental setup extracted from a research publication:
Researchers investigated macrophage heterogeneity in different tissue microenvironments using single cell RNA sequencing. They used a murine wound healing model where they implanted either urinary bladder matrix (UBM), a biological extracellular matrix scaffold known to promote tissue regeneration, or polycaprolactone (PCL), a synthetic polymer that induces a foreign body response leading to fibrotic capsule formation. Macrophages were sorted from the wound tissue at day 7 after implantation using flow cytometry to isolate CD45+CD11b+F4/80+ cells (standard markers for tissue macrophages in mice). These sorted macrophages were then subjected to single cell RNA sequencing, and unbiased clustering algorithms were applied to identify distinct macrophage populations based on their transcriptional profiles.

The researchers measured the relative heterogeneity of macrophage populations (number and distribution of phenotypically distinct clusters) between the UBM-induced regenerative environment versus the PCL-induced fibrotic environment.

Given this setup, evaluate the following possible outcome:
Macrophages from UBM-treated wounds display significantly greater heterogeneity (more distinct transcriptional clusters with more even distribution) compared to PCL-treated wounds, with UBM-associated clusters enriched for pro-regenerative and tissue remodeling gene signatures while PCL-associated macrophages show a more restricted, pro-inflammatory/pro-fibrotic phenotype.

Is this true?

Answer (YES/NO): YES